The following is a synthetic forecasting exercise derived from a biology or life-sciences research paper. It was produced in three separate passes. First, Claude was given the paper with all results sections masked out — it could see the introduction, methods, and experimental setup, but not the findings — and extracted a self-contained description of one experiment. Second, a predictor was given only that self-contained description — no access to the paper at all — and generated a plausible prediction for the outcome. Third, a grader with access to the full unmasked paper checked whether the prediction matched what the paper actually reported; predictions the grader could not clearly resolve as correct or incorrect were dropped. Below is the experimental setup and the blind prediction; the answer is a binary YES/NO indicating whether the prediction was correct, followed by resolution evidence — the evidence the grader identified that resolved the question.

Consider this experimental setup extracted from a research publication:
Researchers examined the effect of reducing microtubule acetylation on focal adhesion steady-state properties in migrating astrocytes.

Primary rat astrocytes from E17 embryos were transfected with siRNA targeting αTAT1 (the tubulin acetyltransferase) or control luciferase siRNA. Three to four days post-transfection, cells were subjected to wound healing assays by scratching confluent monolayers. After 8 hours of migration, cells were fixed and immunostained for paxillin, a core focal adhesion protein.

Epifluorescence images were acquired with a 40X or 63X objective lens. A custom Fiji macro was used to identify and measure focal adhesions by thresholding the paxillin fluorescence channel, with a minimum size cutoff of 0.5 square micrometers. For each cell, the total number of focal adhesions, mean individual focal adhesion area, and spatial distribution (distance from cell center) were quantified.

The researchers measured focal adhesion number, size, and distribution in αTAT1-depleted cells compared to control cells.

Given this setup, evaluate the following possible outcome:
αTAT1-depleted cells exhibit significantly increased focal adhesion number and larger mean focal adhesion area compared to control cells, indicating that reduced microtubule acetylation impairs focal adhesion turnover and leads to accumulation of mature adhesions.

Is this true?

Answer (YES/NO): NO